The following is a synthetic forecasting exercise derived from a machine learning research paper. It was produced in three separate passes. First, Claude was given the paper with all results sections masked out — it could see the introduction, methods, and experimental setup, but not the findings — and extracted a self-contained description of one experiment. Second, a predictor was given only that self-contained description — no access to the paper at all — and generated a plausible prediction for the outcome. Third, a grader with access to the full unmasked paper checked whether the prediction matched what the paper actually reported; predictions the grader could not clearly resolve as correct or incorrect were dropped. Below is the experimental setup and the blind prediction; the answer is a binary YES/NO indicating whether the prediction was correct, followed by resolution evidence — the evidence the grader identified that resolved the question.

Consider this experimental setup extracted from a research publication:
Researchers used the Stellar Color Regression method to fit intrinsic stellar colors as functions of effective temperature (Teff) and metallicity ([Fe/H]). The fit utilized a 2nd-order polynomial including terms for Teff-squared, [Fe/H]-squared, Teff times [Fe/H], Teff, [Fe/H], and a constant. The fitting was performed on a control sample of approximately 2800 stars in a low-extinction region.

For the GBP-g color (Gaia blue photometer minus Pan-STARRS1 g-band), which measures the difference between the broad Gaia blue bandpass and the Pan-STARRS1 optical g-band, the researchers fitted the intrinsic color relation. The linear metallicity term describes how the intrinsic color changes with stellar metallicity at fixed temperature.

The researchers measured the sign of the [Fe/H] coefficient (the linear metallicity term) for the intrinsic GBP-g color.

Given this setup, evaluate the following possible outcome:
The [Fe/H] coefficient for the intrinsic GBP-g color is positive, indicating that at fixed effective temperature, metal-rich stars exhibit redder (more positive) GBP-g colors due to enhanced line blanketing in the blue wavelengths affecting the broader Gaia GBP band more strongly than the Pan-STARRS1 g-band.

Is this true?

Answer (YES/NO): NO